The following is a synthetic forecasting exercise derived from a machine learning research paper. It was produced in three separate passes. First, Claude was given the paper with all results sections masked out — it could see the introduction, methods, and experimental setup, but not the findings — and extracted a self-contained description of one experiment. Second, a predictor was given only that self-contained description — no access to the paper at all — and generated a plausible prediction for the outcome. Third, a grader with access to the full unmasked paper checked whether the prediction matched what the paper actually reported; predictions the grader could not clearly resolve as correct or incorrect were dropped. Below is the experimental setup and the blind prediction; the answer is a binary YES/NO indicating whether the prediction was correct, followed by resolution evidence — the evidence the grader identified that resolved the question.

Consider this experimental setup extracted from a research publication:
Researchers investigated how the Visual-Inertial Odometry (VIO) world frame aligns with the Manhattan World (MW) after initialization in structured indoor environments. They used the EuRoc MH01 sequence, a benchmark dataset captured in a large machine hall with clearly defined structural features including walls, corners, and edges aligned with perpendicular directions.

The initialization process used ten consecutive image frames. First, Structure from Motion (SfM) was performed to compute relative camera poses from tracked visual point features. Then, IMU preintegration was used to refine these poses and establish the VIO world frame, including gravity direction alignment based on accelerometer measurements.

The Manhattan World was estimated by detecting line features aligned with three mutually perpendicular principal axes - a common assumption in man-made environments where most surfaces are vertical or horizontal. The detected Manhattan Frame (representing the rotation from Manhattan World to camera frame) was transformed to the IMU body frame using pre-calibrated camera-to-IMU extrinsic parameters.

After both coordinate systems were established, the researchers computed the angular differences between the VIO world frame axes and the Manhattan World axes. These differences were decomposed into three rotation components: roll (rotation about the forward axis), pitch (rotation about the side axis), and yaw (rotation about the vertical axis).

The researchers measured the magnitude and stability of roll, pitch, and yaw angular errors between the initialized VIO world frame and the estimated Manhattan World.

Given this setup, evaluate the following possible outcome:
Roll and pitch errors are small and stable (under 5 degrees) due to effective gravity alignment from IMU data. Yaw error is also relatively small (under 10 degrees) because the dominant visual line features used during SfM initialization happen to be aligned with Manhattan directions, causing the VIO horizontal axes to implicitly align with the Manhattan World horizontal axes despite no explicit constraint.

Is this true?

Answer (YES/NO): NO